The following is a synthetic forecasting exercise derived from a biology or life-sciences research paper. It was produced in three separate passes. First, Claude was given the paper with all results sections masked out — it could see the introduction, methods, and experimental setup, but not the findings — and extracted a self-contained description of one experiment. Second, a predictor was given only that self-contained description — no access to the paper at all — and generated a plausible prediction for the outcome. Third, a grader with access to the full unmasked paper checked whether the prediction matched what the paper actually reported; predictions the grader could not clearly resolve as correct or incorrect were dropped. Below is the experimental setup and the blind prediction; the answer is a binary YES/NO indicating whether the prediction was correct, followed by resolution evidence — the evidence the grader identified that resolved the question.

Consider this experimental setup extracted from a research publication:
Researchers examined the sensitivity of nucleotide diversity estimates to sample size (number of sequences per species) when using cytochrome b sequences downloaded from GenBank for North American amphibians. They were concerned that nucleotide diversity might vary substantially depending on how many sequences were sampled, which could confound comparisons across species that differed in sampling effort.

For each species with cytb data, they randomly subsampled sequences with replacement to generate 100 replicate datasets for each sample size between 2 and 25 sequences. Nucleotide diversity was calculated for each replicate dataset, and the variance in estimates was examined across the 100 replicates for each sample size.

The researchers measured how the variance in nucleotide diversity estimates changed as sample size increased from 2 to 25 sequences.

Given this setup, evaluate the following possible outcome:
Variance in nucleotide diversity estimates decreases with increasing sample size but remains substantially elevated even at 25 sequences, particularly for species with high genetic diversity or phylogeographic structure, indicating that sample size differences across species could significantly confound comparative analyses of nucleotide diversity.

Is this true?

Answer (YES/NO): NO